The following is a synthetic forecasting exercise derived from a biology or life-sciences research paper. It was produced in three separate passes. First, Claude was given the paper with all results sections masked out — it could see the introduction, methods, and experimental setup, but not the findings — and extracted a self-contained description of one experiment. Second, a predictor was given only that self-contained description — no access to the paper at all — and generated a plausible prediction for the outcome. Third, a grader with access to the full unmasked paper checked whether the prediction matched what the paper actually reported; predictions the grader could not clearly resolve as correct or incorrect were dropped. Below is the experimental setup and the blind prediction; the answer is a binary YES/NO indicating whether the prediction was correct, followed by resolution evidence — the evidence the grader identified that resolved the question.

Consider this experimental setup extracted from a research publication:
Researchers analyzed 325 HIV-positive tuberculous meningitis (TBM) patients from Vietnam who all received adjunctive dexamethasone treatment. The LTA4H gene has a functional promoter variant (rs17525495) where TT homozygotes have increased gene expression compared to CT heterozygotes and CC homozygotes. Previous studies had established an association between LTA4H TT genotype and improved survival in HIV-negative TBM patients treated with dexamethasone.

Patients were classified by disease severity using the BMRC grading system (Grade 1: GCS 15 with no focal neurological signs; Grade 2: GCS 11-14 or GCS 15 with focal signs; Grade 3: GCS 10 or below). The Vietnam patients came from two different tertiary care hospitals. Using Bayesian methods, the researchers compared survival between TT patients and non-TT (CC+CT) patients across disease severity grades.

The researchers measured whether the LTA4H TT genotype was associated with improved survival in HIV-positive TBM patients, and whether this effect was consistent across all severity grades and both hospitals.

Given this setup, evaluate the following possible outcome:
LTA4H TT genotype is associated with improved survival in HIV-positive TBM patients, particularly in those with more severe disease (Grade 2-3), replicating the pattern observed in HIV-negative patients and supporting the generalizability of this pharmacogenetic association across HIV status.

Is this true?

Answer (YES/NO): NO